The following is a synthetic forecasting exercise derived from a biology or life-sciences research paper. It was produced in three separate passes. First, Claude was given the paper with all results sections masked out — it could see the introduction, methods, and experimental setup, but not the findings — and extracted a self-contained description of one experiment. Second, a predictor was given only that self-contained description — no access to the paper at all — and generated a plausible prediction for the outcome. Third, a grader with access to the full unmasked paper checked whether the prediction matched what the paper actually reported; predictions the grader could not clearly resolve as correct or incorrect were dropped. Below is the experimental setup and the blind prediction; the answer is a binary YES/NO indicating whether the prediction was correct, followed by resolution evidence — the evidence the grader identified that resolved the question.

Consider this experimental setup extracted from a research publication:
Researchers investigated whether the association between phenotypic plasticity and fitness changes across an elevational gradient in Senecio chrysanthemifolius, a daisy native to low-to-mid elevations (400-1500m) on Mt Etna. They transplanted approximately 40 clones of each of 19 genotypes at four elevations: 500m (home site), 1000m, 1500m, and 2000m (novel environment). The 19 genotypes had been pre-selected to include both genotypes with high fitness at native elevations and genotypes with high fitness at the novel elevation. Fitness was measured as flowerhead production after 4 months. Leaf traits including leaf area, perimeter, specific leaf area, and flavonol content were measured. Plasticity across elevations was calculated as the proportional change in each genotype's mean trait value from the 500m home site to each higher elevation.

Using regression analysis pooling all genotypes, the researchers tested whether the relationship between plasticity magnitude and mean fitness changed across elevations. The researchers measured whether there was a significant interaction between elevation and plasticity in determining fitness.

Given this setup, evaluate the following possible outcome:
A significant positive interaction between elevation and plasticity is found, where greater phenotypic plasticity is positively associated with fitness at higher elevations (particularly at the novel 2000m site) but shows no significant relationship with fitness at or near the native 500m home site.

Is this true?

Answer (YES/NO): NO